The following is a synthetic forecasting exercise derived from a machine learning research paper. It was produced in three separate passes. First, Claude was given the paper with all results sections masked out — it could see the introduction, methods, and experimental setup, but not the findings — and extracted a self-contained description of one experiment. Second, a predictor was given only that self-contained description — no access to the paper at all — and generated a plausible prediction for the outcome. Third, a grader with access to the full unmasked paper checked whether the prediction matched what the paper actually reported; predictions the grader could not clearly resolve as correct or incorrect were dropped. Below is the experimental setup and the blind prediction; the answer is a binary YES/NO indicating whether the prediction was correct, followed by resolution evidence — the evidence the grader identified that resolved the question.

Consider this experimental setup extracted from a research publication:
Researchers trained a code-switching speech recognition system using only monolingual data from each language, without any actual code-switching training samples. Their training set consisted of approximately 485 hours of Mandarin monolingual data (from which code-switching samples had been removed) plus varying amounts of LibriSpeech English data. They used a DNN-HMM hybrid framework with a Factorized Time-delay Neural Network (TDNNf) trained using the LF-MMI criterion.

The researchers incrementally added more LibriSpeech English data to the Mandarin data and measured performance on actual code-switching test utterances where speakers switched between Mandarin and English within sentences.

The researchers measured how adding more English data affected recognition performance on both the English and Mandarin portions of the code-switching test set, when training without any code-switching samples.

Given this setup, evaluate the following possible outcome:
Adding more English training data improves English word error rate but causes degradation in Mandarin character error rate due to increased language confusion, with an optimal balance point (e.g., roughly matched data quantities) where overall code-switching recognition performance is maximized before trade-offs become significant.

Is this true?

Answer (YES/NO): NO